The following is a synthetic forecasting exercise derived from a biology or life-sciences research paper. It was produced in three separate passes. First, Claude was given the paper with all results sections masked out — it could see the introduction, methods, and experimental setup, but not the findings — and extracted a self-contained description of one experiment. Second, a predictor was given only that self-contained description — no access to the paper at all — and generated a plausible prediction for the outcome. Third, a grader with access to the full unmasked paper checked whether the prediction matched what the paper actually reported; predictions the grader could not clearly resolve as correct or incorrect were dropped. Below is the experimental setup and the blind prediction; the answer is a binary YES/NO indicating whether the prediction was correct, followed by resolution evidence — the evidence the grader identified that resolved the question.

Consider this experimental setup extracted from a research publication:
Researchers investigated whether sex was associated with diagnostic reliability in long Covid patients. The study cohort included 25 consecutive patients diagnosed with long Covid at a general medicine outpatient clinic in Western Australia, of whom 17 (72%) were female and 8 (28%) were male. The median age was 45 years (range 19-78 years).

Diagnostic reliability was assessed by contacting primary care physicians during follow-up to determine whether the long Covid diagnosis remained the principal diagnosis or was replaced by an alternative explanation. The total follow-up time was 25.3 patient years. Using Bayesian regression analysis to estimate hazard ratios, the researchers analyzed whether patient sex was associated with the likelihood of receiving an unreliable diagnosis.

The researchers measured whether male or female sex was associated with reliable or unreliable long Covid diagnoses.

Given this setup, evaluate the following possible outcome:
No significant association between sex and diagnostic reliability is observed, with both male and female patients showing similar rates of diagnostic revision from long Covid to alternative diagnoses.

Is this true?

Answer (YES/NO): NO